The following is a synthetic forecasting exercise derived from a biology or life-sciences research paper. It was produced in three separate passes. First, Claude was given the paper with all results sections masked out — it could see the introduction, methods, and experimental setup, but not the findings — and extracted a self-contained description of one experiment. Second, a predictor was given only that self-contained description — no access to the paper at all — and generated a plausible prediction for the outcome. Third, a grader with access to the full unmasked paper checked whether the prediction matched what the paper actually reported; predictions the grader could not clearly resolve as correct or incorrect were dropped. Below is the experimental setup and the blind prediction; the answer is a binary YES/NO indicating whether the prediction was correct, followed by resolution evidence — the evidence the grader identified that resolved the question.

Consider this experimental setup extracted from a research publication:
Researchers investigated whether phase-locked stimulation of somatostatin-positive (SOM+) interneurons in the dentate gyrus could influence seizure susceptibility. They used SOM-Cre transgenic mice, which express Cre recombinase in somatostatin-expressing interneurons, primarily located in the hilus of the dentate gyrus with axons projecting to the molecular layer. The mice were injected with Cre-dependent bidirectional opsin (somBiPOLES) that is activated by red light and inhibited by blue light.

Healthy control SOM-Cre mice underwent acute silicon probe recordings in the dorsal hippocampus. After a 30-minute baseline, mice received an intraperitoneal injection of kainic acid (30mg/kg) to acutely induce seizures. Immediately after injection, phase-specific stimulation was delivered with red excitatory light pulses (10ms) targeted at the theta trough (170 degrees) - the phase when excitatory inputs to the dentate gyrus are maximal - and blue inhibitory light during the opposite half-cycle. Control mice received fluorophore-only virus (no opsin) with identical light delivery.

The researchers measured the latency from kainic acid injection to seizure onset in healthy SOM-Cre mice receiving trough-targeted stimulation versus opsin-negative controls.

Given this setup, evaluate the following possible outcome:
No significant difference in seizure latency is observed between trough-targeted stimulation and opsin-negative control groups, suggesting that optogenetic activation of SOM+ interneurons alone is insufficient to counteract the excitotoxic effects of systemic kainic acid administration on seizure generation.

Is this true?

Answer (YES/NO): YES